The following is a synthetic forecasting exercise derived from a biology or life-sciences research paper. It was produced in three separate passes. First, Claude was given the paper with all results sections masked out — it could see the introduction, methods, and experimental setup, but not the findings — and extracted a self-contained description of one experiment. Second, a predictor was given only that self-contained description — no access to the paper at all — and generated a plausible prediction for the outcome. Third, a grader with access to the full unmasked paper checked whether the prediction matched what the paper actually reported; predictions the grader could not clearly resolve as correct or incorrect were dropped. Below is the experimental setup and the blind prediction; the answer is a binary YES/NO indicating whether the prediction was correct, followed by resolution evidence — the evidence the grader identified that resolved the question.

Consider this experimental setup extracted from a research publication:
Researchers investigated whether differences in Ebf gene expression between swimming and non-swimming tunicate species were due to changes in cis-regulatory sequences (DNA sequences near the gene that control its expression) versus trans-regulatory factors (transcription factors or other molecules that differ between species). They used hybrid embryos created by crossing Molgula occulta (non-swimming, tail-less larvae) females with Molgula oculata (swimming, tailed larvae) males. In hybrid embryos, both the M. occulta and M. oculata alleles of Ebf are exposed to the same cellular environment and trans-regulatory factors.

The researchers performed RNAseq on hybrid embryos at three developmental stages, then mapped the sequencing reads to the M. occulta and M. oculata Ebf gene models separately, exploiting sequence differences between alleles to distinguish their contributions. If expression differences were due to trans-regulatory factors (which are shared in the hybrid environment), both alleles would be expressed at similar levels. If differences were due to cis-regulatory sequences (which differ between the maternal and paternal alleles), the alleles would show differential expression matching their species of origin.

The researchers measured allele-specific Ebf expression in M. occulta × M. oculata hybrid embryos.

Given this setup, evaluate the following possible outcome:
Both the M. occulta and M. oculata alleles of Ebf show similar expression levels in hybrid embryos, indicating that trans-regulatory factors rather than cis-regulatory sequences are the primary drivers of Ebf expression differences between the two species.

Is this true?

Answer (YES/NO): NO